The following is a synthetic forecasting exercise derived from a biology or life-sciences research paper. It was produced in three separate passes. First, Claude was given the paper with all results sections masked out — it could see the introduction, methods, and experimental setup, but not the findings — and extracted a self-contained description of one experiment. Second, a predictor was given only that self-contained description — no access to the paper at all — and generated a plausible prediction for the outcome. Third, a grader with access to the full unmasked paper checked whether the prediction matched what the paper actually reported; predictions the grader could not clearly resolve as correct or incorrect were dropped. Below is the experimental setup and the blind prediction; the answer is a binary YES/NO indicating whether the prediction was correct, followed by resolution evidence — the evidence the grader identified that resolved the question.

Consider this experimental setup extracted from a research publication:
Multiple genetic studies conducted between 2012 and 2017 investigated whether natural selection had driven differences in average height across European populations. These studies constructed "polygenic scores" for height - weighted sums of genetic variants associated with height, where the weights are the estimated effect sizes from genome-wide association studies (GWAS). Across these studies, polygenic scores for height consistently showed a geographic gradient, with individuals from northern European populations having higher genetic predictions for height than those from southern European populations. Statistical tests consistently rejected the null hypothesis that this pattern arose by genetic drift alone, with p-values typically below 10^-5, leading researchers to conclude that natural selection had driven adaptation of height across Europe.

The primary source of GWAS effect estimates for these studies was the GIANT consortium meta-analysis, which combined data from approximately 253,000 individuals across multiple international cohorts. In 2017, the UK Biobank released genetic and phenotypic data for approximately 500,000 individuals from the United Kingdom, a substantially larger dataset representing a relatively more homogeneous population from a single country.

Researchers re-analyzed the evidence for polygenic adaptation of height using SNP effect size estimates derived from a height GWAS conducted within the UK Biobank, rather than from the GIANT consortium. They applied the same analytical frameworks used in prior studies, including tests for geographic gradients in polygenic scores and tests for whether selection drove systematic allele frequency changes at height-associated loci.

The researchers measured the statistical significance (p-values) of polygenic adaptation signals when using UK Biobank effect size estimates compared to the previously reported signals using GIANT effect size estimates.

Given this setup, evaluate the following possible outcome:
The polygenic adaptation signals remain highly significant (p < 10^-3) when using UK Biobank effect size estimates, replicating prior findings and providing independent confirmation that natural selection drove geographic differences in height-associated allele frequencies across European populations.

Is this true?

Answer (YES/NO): NO